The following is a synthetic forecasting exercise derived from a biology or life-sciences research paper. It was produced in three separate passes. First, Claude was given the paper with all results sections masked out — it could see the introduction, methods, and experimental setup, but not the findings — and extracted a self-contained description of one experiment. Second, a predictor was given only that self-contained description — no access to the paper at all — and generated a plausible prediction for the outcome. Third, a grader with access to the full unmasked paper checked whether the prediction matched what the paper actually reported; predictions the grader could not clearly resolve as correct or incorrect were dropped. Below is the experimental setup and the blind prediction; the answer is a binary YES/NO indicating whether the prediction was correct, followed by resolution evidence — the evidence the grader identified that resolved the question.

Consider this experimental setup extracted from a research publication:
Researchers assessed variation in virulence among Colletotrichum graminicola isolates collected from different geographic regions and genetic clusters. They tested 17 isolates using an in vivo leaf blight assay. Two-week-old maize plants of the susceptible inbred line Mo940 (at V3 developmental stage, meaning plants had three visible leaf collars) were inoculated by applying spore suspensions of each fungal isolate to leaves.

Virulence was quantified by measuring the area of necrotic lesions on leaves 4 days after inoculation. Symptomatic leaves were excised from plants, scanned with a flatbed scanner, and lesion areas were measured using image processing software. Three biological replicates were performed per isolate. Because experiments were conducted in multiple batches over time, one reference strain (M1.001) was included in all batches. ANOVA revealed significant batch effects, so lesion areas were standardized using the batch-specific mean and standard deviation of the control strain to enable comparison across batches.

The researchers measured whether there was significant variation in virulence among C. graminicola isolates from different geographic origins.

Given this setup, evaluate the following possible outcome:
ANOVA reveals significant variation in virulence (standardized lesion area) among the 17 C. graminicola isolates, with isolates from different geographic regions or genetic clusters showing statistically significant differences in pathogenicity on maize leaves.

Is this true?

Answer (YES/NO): NO